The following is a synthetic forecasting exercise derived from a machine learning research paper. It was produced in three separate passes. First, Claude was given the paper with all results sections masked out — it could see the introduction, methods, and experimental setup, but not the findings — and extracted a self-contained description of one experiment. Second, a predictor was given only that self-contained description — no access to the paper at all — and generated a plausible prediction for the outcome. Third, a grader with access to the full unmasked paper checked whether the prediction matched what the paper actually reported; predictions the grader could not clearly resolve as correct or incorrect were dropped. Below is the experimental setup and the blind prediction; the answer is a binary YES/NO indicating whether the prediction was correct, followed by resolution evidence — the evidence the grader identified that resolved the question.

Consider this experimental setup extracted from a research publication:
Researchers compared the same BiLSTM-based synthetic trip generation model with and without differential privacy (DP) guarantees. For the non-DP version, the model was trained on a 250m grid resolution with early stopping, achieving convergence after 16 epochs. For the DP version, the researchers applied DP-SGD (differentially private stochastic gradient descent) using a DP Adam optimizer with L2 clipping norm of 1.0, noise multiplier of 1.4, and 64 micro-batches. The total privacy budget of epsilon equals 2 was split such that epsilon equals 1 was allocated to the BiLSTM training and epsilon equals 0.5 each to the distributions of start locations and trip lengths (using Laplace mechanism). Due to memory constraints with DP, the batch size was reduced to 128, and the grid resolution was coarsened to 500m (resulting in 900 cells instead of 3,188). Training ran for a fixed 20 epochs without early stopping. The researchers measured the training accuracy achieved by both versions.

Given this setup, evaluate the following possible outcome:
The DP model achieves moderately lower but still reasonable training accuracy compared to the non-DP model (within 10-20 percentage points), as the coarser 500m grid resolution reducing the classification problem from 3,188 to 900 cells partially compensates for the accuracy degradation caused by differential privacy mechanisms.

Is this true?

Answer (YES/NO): NO